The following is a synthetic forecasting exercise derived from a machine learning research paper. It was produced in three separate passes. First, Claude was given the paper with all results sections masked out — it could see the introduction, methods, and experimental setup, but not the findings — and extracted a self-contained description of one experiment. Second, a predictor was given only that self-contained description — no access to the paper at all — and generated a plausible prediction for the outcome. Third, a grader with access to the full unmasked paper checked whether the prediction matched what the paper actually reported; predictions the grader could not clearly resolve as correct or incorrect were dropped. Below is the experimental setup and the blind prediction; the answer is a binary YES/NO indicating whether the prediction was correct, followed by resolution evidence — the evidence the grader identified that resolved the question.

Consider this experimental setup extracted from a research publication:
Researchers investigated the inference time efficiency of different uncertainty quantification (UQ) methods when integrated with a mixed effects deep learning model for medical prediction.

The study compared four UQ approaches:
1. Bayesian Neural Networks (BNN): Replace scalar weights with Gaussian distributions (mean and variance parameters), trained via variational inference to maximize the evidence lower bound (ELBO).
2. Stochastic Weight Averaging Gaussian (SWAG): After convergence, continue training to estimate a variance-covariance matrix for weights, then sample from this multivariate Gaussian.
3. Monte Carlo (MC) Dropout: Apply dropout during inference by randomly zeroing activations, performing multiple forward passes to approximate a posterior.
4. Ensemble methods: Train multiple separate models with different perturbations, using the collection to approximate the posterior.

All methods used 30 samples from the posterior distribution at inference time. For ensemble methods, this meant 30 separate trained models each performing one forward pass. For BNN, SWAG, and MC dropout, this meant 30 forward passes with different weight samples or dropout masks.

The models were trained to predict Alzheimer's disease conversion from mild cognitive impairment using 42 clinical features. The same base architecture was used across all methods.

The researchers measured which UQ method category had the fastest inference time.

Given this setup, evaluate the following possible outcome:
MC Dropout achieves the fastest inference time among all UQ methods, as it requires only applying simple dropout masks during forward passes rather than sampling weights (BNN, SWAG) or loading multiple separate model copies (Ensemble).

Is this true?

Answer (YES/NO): NO